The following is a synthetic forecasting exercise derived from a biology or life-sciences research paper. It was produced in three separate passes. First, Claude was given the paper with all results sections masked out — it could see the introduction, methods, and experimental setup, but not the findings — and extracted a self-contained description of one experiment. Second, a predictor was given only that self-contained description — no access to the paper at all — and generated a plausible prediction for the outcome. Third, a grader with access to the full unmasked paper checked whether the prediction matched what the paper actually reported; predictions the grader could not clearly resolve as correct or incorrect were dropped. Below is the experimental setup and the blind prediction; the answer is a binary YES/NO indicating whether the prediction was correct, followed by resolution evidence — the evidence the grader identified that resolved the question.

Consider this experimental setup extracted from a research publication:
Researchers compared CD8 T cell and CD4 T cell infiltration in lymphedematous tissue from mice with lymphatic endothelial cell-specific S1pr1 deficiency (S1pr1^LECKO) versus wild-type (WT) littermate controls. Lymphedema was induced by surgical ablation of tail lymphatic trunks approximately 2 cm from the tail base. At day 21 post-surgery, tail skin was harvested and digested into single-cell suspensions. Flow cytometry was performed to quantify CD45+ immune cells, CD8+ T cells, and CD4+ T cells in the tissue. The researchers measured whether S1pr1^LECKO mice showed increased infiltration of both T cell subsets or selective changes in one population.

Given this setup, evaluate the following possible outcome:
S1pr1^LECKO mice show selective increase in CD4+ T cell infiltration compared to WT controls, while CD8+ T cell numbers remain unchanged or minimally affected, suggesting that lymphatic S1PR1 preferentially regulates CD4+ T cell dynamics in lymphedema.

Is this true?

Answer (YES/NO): YES